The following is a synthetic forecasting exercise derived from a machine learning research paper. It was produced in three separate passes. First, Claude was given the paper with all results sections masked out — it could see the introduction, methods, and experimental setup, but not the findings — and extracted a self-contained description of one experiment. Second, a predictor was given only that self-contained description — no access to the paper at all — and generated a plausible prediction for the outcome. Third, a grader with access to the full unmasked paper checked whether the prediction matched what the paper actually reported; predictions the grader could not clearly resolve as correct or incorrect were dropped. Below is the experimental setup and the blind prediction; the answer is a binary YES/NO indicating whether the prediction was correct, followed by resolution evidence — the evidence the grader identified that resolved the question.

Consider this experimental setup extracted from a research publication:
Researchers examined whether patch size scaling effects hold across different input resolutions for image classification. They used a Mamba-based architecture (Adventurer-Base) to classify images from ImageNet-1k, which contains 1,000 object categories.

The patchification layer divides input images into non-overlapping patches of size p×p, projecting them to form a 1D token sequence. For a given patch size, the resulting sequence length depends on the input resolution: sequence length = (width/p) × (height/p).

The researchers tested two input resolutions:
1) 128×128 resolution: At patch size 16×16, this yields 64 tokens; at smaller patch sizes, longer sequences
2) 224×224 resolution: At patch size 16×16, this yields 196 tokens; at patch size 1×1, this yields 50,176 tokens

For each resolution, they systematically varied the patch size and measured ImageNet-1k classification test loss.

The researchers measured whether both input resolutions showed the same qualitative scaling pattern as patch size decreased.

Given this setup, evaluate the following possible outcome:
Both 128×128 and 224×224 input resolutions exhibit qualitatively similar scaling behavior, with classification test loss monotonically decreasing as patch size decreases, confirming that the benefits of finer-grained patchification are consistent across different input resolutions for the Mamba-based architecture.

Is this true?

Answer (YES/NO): YES